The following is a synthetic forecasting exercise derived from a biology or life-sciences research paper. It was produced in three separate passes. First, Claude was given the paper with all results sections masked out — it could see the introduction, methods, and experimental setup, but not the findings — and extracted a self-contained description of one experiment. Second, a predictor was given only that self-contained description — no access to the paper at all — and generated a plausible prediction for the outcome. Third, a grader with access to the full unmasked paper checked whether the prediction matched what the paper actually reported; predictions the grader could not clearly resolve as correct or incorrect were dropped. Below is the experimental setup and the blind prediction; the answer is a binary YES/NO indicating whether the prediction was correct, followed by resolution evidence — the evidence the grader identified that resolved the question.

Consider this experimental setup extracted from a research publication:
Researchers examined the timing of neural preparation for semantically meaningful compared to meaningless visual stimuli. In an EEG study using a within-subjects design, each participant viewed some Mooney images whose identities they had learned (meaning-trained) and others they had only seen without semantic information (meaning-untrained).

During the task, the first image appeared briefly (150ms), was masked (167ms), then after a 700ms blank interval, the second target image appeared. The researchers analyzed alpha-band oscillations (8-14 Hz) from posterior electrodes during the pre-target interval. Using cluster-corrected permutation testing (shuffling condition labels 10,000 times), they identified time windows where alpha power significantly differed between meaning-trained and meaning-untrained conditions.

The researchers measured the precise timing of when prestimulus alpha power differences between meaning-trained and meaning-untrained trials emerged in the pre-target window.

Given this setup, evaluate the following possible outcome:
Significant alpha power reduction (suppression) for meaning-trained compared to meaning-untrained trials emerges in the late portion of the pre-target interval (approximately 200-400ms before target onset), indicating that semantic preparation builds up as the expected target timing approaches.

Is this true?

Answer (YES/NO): NO